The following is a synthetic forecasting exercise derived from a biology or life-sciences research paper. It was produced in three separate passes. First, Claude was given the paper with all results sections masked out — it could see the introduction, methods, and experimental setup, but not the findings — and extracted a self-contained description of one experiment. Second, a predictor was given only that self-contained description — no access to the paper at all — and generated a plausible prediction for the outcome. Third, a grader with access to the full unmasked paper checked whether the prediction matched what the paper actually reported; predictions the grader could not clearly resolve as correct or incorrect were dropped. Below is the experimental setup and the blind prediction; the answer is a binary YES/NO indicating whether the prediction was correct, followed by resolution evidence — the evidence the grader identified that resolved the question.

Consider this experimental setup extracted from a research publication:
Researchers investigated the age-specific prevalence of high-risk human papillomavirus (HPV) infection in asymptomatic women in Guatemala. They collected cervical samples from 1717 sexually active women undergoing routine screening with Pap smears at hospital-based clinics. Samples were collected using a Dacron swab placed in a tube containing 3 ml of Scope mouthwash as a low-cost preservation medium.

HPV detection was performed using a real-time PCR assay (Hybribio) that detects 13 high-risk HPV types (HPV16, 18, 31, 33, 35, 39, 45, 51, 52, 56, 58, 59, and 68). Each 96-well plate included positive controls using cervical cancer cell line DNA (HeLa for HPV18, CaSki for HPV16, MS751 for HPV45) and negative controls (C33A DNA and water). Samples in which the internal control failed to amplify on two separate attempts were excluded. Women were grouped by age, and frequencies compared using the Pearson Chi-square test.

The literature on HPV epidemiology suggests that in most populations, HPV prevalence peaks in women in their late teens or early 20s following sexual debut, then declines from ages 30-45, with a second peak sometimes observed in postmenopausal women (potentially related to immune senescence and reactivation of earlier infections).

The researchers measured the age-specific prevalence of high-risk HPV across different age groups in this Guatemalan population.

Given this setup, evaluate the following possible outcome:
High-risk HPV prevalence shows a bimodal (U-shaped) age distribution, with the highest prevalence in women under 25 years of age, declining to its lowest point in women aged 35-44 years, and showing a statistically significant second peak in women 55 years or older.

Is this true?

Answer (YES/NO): NO